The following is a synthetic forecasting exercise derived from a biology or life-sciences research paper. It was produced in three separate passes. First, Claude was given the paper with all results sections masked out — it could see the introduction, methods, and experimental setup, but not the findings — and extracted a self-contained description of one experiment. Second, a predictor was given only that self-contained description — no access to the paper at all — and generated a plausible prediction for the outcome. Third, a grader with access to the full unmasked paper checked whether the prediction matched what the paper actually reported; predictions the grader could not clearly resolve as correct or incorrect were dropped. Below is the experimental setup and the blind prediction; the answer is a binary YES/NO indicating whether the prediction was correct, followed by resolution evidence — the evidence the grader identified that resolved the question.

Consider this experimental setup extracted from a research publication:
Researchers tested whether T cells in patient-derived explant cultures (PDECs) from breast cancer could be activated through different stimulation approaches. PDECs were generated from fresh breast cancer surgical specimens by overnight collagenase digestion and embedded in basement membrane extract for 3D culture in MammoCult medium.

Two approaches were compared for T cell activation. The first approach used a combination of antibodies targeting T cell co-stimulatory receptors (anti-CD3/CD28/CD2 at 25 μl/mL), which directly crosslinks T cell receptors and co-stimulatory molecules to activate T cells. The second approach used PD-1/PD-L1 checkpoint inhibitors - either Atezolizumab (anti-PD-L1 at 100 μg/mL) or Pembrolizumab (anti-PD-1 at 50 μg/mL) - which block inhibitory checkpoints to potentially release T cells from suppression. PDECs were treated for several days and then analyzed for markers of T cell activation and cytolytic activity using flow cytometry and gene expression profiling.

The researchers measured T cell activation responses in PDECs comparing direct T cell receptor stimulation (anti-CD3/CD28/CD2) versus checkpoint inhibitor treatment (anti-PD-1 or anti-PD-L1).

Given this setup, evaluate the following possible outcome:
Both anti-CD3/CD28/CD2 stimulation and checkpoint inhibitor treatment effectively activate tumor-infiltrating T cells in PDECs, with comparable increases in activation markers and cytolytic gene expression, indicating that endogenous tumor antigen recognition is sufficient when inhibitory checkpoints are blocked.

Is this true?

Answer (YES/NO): NO